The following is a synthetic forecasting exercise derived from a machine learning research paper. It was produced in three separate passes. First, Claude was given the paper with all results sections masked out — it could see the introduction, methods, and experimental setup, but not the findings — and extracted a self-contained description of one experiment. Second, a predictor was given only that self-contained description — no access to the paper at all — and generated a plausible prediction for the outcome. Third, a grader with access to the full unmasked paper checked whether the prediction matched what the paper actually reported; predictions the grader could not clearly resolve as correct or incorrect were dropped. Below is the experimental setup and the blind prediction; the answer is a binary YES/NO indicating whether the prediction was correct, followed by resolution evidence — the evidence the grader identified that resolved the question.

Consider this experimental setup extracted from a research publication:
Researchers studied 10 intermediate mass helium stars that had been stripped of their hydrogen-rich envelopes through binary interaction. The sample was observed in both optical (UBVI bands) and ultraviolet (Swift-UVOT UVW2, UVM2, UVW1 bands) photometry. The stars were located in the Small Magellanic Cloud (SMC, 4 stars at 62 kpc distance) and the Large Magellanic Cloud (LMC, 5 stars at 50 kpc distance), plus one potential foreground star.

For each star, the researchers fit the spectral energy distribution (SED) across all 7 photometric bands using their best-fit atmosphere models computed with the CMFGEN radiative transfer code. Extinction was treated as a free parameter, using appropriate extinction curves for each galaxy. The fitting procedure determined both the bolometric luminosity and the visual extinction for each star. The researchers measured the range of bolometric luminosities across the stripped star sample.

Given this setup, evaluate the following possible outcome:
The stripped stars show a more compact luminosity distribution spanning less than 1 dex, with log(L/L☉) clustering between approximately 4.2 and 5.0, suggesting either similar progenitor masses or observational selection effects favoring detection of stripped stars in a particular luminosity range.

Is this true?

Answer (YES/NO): NO